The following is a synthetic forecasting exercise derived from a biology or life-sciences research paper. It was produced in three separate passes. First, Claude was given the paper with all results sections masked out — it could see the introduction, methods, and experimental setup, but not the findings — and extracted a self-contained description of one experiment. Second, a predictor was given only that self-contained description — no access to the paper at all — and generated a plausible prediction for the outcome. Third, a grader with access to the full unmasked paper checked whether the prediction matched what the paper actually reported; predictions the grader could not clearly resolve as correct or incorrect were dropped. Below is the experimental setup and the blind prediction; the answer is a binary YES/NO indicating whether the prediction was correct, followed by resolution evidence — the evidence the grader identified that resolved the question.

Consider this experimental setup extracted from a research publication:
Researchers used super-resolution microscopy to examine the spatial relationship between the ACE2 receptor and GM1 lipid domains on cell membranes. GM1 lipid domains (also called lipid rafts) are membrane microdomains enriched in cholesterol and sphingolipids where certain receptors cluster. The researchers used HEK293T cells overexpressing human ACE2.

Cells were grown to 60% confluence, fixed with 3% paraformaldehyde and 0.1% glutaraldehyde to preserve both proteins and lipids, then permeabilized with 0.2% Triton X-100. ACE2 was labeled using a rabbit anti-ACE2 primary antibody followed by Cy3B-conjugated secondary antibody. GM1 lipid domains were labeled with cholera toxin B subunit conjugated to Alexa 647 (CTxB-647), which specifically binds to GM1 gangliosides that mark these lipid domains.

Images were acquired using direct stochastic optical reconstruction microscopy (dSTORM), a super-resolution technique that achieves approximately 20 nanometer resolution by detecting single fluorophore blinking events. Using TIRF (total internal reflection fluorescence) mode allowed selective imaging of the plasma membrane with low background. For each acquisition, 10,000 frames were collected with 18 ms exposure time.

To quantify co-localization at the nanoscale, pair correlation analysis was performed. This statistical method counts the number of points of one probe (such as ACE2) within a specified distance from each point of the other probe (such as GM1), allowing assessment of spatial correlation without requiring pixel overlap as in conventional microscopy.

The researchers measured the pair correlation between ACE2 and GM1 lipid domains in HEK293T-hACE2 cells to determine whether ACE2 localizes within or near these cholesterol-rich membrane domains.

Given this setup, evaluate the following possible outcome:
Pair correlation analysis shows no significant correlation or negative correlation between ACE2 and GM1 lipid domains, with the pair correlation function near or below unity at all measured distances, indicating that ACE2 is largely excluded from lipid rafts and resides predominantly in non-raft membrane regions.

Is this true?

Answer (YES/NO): NO